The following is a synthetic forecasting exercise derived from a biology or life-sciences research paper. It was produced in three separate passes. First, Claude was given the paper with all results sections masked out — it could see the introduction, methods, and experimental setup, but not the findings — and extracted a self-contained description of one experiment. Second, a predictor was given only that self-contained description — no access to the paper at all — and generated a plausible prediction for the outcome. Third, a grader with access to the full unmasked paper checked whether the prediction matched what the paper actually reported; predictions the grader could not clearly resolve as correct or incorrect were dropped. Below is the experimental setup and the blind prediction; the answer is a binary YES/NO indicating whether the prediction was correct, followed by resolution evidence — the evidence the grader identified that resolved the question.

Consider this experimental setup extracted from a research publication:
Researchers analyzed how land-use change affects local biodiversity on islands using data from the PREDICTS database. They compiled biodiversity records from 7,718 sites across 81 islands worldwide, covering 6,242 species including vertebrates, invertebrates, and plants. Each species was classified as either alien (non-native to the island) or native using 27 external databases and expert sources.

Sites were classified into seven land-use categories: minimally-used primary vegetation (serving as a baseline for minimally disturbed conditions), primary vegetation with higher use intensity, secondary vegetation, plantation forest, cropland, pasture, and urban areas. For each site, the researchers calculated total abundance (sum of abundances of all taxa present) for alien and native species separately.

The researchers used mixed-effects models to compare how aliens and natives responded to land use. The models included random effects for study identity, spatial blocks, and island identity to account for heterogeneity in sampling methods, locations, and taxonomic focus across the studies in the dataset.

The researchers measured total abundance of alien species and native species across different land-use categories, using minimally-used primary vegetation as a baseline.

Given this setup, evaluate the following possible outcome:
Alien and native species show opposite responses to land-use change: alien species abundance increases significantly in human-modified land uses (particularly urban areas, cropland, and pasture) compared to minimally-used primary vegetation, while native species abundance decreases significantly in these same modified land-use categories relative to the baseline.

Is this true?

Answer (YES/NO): NO